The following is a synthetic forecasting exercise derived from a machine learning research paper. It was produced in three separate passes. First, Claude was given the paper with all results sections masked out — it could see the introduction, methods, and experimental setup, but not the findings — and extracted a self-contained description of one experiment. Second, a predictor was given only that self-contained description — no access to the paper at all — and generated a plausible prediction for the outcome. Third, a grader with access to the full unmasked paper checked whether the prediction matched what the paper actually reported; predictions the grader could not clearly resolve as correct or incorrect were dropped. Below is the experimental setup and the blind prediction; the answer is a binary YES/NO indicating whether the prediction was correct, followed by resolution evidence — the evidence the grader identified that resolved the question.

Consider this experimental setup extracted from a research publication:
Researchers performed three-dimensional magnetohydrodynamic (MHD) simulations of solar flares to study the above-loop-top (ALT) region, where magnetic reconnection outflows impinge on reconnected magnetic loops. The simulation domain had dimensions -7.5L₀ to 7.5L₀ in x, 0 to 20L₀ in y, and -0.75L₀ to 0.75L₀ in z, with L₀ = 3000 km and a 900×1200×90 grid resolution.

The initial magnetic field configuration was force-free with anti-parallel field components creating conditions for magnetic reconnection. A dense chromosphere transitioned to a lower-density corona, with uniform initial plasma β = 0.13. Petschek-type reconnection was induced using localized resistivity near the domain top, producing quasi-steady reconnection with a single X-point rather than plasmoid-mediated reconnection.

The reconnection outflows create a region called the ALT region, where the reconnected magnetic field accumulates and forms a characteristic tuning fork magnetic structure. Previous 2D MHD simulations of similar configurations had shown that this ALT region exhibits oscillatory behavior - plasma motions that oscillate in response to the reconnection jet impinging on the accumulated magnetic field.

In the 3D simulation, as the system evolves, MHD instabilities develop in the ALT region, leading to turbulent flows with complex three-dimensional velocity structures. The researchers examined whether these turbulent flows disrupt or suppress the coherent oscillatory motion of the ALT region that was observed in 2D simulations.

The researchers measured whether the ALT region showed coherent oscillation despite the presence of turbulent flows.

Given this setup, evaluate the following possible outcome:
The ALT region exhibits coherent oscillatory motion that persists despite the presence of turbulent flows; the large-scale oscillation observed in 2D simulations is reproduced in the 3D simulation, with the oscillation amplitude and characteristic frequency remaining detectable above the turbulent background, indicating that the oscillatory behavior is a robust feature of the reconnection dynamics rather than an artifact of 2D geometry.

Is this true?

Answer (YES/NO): YES